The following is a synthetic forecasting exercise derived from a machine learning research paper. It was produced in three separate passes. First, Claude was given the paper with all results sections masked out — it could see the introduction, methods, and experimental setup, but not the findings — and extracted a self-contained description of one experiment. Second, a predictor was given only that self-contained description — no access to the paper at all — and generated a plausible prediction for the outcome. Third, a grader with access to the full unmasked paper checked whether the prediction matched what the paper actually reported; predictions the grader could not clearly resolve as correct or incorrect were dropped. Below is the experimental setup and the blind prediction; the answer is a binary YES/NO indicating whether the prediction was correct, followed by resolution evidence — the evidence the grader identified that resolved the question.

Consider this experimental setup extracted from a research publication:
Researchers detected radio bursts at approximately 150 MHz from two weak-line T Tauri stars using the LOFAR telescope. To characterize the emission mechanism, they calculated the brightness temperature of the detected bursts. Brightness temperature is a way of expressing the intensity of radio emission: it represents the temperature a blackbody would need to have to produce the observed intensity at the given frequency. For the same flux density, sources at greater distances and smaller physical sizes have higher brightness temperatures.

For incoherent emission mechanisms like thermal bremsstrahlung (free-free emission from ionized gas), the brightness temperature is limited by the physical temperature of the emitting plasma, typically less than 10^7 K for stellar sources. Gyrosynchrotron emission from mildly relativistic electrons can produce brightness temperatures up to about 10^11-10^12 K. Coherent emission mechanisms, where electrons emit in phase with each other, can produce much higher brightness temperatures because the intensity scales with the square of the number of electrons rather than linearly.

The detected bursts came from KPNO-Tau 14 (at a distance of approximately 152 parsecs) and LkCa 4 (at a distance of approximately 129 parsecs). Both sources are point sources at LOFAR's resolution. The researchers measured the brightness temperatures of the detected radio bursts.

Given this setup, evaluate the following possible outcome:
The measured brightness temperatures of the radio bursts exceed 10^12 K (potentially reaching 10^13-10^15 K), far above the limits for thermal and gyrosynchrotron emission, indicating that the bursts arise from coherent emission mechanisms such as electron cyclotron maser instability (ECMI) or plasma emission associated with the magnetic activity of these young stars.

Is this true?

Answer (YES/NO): YES